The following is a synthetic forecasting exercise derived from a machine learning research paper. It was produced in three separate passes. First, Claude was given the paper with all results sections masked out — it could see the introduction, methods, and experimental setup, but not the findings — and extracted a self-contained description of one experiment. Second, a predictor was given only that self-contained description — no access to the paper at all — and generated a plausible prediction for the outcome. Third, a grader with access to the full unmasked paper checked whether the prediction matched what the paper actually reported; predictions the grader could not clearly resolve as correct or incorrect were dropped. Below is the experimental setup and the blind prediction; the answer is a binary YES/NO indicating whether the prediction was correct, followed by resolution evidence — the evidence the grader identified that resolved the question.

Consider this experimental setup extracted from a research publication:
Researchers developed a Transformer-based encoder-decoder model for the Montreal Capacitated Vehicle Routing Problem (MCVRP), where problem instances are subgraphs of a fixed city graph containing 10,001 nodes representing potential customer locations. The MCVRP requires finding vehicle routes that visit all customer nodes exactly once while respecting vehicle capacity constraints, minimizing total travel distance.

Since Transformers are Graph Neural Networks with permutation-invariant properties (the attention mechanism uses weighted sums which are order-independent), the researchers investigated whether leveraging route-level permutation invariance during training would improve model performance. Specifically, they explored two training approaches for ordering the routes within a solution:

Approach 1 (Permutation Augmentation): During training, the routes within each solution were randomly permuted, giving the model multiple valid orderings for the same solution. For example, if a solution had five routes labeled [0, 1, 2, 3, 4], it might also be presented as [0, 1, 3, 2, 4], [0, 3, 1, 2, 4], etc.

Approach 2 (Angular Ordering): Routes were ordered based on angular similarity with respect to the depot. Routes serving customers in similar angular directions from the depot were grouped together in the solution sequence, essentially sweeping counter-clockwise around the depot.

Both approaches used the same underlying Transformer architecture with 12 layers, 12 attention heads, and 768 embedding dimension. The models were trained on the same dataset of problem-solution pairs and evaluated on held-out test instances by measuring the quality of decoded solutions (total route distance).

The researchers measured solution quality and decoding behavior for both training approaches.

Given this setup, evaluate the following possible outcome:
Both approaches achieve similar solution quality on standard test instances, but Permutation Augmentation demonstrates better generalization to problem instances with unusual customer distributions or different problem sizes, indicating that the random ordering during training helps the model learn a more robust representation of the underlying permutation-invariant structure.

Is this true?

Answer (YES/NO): NO